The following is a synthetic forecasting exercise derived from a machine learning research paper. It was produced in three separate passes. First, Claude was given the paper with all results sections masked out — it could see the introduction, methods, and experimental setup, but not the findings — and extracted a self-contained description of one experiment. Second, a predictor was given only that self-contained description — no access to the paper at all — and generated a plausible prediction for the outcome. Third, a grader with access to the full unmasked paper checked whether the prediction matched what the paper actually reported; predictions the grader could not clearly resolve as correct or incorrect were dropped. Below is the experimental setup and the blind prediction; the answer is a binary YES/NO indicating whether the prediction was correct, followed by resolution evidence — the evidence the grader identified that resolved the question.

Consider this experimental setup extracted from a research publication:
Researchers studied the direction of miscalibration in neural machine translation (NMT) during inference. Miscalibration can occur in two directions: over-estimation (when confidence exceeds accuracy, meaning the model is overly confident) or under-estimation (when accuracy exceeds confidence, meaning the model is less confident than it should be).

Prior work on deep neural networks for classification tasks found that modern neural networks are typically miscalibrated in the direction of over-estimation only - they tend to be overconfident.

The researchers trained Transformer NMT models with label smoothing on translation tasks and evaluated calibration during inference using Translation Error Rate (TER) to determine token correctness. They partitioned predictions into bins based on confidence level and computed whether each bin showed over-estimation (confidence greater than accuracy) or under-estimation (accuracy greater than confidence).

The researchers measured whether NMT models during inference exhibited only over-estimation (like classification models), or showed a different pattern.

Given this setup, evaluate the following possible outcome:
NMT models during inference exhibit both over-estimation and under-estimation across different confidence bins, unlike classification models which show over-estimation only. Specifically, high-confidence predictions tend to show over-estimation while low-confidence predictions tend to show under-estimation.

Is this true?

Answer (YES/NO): YES